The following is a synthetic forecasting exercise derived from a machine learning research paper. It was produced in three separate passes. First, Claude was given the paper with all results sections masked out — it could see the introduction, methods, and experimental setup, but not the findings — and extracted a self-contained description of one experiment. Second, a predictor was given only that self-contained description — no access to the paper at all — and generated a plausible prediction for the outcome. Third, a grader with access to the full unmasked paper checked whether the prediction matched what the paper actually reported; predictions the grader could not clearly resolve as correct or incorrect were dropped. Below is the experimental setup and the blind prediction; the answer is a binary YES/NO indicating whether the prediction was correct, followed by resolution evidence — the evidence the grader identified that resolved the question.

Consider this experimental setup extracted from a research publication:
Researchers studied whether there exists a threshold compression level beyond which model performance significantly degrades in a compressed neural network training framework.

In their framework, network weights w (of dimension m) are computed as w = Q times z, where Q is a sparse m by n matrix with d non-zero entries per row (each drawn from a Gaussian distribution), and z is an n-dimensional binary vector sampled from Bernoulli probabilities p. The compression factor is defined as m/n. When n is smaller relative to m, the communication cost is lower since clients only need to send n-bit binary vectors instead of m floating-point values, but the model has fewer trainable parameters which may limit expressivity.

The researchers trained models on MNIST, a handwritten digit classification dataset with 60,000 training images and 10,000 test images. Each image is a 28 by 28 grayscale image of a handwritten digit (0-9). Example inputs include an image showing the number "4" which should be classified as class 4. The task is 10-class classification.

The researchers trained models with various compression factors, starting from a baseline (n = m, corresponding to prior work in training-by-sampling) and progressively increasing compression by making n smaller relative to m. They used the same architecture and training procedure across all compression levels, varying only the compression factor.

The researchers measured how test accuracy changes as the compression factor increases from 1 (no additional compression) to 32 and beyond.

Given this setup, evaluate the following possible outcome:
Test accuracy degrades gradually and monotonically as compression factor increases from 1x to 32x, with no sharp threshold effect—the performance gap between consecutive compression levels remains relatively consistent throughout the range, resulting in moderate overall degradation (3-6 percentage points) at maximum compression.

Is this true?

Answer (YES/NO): NO